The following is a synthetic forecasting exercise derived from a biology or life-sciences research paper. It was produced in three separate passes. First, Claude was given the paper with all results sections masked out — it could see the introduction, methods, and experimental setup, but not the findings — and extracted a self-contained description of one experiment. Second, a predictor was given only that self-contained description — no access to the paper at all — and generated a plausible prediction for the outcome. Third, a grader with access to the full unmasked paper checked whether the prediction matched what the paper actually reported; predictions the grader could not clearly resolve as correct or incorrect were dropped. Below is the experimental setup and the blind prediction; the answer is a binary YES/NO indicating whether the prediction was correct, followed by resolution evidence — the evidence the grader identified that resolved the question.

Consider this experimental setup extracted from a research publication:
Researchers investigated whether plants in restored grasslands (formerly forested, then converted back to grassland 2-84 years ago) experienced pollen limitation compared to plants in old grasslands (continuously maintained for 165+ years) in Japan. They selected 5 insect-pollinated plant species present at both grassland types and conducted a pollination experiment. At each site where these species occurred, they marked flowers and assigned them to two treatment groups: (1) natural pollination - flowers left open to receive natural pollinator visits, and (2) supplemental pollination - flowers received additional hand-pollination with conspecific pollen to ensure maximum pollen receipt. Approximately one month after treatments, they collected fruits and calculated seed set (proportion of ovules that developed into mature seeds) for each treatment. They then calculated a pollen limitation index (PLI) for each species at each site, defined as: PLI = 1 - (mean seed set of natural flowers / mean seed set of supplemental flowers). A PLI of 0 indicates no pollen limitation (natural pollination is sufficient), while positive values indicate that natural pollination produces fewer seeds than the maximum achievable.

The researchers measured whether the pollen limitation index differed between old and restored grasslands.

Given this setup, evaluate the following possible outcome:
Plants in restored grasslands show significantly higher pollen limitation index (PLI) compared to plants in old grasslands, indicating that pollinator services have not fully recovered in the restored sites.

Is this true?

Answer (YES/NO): YES